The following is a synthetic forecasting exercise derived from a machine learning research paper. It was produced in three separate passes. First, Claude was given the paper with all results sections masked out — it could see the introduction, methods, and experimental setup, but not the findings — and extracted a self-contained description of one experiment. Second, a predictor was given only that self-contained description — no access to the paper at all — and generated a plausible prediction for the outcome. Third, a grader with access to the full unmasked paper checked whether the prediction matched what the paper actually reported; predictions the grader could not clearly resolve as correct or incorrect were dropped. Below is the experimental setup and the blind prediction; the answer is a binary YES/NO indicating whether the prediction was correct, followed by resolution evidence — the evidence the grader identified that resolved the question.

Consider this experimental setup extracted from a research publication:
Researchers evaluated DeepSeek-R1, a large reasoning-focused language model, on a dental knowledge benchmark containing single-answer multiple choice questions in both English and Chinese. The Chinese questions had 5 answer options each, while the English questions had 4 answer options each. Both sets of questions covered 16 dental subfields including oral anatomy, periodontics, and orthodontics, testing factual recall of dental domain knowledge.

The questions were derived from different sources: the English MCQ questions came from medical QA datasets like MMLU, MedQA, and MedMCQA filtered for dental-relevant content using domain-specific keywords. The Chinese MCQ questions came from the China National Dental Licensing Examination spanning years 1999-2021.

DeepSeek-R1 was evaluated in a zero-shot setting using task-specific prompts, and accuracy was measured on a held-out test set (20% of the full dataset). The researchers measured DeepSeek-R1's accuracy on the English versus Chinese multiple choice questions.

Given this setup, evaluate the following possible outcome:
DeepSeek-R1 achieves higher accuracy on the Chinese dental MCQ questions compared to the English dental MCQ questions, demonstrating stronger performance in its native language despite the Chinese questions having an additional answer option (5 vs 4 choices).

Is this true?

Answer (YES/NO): YES